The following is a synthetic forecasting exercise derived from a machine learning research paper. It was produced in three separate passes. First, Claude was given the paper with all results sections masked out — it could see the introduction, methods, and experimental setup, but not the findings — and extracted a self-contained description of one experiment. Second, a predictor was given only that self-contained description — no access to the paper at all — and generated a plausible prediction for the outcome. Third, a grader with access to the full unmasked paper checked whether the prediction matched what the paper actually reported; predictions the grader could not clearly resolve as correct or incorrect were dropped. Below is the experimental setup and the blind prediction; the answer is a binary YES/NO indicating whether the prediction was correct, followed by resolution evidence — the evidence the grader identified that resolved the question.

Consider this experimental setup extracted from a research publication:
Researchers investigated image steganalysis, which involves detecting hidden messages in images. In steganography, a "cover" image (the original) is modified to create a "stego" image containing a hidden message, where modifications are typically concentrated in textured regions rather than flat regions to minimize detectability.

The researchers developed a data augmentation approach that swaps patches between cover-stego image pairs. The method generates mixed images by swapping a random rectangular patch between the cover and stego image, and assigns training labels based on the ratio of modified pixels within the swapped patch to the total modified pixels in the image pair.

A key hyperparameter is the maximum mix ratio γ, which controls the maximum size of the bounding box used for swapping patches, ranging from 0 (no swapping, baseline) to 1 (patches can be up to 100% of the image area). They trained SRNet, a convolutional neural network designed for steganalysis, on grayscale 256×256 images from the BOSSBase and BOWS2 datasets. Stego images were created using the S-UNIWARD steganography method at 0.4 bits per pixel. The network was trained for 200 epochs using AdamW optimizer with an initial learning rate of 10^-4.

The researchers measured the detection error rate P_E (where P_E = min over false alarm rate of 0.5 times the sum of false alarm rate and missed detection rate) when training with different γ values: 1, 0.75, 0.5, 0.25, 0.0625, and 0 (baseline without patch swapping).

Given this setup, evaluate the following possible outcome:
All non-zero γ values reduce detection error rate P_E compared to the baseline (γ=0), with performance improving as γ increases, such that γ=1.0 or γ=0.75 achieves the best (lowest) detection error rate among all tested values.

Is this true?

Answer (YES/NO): NO